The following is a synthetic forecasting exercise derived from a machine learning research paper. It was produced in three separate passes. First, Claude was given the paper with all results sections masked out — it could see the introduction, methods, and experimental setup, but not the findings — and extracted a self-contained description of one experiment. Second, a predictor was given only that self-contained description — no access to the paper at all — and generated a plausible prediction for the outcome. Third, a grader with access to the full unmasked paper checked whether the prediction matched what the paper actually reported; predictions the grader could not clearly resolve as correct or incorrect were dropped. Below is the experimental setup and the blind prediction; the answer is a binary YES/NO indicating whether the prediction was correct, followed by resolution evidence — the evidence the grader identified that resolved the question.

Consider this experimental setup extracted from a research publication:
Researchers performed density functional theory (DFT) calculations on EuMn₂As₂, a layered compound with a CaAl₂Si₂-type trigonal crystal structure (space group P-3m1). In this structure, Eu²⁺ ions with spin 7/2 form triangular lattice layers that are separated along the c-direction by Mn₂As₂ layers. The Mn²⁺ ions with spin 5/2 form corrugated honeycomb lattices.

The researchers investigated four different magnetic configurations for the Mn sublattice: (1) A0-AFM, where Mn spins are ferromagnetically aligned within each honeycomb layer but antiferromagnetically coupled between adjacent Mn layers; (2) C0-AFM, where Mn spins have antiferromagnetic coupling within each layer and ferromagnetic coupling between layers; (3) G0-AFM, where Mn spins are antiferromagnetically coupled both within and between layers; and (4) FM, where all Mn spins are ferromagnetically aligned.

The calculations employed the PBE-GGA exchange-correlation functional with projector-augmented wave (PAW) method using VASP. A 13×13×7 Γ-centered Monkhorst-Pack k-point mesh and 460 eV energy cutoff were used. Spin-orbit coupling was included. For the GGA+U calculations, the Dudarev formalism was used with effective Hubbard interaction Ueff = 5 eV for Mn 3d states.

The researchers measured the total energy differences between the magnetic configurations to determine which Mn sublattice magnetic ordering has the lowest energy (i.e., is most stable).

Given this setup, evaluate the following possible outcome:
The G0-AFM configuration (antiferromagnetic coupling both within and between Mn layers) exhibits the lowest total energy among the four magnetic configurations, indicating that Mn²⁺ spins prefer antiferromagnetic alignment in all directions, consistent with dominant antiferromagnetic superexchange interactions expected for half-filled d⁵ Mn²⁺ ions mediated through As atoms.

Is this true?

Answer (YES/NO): NO